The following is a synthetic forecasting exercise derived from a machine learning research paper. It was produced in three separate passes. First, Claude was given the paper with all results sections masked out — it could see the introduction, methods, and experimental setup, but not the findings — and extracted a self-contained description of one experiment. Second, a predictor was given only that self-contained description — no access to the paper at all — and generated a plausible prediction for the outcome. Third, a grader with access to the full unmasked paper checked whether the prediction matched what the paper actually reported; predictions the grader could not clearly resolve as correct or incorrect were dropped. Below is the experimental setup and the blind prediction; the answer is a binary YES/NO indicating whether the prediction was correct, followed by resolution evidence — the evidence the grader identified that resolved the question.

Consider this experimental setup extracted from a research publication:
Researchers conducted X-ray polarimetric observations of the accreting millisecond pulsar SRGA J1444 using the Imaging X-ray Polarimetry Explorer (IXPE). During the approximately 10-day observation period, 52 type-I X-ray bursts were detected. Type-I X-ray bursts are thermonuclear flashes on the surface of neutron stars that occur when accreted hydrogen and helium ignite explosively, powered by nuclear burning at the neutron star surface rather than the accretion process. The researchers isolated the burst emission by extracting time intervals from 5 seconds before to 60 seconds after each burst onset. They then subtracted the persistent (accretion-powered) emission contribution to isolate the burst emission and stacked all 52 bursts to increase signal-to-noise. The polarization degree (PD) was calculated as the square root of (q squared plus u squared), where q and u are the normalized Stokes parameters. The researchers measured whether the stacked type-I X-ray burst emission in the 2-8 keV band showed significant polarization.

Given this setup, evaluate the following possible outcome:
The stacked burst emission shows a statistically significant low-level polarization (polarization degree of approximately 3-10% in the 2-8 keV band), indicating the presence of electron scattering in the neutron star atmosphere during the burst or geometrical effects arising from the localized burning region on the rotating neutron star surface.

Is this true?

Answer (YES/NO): NO